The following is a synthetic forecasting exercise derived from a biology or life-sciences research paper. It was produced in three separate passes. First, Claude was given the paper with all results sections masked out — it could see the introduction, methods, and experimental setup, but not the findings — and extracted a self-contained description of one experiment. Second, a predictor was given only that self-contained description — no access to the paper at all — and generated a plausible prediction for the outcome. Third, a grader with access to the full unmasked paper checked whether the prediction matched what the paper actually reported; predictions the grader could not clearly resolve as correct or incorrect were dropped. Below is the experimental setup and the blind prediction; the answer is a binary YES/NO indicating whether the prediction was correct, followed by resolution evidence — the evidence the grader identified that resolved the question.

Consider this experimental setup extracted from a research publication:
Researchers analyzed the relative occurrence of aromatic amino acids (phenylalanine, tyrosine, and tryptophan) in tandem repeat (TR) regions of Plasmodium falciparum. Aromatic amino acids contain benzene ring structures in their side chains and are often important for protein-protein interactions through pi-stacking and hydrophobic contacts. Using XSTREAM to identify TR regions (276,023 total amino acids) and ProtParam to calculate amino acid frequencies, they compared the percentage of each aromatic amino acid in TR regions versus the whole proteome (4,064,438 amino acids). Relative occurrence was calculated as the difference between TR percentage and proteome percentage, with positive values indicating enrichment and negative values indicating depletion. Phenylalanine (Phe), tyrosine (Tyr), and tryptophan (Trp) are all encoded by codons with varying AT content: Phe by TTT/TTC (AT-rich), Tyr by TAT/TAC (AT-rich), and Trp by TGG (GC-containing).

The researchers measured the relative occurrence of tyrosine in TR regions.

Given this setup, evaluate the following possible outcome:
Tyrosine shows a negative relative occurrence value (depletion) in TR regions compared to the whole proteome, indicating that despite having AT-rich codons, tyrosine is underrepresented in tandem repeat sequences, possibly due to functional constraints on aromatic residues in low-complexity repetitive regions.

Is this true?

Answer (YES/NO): YES